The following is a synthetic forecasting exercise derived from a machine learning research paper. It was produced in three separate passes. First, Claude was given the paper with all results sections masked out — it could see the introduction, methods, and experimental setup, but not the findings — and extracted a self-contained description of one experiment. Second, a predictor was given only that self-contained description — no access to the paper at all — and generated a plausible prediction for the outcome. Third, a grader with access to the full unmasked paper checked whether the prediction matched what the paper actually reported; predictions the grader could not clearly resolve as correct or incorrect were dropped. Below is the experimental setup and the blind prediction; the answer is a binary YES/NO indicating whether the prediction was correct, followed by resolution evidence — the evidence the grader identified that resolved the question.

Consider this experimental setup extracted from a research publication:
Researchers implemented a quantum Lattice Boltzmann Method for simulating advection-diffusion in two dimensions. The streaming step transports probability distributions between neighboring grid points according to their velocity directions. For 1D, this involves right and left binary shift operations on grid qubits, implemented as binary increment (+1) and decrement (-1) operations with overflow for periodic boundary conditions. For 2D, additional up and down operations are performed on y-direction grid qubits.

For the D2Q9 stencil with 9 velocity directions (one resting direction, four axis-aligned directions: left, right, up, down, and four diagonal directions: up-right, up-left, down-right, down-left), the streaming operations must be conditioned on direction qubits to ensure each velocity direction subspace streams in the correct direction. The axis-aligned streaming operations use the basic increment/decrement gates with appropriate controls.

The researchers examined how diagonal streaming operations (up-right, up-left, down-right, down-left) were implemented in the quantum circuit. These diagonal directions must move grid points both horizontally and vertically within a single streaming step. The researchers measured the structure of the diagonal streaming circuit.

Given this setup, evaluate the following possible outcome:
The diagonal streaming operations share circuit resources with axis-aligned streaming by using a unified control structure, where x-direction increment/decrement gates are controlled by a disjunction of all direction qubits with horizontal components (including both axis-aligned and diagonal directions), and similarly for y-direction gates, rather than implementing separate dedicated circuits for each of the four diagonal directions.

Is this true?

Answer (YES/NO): NO